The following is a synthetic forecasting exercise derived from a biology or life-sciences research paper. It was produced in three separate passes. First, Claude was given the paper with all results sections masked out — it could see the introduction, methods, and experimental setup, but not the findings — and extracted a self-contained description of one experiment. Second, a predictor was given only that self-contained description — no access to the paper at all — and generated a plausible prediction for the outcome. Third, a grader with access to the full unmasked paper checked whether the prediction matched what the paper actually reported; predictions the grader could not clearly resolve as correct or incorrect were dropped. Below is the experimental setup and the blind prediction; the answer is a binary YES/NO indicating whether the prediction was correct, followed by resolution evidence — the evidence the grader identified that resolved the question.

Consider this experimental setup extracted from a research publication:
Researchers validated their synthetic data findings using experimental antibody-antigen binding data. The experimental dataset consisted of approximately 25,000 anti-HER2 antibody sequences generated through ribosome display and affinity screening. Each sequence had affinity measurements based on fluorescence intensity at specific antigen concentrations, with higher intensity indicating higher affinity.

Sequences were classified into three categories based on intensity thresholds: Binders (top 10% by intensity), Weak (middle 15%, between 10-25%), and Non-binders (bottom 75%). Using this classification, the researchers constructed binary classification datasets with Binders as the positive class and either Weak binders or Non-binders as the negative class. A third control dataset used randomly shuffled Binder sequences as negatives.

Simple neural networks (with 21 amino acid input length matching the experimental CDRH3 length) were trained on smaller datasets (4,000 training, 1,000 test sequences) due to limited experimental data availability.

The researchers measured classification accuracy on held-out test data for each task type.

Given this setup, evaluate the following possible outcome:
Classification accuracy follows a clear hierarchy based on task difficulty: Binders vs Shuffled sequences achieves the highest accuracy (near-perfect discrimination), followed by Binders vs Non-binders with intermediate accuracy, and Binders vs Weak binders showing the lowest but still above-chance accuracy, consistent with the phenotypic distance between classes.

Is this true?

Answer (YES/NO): NO